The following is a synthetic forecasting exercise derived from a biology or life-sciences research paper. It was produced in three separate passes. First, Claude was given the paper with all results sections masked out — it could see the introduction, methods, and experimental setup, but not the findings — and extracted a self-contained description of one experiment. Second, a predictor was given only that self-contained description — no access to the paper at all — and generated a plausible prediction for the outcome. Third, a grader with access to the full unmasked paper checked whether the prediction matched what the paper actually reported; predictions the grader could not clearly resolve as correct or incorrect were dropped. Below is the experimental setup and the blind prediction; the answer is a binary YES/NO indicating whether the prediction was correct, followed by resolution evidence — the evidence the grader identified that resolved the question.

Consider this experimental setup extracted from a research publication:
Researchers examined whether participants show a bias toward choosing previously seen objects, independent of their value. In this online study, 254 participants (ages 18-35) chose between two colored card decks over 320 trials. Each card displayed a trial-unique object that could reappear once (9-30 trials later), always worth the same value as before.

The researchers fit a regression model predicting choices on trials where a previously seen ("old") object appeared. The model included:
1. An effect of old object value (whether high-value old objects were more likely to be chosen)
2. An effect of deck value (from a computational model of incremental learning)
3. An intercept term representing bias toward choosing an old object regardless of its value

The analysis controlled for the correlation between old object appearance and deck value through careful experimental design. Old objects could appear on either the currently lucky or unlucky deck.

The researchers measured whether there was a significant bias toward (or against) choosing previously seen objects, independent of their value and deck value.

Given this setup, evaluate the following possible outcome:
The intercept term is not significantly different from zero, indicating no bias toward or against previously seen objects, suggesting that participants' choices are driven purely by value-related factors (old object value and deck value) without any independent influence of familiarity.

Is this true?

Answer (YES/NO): NO